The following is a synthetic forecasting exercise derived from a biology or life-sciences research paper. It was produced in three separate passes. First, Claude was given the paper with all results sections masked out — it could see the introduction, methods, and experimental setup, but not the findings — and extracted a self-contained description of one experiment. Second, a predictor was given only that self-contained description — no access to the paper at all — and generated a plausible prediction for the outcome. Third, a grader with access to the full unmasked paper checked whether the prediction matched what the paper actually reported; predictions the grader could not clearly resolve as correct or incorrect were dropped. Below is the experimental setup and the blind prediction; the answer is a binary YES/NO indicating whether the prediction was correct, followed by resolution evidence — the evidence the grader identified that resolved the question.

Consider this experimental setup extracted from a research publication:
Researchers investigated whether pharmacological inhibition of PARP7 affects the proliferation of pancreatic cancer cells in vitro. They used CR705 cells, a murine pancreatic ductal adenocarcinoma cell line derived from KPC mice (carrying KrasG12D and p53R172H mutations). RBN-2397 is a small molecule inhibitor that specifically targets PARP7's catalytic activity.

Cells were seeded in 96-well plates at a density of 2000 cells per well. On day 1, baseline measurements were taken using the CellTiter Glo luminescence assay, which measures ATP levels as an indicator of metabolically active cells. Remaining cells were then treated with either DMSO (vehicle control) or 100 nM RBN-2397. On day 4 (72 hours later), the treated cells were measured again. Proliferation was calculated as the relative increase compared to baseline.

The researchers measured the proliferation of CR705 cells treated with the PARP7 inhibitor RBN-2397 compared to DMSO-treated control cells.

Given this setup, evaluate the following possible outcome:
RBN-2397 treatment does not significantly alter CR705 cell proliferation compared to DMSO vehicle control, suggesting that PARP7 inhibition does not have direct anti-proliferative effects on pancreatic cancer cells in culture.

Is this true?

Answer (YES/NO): NO